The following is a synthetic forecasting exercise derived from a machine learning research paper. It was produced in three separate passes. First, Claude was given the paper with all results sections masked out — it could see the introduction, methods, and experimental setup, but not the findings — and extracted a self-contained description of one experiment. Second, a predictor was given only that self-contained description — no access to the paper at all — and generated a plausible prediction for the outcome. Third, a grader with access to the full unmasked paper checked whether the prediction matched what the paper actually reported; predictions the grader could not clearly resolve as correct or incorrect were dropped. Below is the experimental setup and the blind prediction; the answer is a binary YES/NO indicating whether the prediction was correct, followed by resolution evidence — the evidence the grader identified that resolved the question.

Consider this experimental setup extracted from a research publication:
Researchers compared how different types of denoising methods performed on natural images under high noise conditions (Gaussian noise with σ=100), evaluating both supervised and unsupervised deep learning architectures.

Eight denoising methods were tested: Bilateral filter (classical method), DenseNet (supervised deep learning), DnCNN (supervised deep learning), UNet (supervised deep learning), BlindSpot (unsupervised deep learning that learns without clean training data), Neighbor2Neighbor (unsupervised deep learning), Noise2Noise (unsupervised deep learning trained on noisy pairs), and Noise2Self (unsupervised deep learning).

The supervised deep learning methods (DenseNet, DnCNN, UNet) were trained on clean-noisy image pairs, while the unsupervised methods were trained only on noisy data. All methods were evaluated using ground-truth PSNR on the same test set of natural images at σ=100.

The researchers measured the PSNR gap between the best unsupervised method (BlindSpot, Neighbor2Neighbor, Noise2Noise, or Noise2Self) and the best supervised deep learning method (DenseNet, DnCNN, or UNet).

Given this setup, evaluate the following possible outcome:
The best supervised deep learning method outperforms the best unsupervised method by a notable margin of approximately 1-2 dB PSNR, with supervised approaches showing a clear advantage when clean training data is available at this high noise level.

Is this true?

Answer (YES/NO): NO